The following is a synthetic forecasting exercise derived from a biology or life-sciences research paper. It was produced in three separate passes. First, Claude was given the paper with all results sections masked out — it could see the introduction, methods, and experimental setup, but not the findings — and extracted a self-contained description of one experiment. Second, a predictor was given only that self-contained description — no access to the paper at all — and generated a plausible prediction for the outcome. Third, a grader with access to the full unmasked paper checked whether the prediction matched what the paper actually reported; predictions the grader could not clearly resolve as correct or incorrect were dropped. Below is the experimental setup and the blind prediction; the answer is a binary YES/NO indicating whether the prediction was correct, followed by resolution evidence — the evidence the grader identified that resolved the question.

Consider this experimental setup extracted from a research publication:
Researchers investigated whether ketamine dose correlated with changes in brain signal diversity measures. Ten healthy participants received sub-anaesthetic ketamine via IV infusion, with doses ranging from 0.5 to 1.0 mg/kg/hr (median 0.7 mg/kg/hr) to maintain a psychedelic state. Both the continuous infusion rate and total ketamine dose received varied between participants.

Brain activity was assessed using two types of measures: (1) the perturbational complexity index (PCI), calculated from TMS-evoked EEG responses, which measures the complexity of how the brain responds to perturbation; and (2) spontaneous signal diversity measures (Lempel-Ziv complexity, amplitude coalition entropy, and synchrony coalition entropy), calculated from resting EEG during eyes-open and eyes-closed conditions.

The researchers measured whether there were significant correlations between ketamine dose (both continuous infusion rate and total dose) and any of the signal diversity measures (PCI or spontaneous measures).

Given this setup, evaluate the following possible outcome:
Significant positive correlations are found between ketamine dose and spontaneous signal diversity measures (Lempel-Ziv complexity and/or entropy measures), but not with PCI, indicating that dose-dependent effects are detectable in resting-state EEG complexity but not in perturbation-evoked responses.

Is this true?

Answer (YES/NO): NO